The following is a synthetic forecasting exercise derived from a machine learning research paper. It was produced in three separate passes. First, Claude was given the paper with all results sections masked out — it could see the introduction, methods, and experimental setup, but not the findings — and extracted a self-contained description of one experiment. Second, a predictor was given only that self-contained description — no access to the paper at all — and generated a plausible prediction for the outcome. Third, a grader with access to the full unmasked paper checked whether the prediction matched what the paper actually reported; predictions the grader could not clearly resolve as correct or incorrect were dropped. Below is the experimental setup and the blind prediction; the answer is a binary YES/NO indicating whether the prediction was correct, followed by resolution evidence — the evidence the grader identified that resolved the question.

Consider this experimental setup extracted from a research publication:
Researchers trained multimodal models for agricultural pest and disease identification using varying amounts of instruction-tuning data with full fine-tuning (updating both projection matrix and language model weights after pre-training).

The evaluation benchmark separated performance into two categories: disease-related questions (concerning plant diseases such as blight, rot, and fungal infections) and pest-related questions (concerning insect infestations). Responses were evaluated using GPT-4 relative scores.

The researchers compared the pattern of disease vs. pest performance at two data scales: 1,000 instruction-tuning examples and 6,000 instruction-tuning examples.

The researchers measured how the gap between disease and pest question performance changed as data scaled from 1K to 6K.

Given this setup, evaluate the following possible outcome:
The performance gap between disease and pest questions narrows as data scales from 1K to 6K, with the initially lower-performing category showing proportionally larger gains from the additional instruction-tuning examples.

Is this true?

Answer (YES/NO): NO